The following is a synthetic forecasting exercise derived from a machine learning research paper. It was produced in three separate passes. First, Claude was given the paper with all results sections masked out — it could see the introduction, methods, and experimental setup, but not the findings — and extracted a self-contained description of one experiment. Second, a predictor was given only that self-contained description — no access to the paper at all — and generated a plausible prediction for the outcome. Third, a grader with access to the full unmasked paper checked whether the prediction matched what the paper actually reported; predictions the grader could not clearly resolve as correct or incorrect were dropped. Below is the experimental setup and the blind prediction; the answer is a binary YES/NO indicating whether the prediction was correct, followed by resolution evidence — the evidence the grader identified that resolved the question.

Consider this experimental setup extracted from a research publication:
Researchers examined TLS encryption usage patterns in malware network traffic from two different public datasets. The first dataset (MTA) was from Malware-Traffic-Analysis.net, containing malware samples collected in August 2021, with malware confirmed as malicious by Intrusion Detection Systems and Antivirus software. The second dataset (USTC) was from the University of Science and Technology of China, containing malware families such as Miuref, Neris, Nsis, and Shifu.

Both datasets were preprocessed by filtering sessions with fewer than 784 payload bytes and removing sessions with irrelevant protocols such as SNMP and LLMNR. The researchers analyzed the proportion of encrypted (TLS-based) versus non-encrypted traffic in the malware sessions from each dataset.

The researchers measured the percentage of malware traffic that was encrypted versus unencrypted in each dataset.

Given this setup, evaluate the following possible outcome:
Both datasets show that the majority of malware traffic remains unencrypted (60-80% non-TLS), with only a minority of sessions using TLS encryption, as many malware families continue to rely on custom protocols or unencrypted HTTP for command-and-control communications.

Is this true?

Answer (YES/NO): NO